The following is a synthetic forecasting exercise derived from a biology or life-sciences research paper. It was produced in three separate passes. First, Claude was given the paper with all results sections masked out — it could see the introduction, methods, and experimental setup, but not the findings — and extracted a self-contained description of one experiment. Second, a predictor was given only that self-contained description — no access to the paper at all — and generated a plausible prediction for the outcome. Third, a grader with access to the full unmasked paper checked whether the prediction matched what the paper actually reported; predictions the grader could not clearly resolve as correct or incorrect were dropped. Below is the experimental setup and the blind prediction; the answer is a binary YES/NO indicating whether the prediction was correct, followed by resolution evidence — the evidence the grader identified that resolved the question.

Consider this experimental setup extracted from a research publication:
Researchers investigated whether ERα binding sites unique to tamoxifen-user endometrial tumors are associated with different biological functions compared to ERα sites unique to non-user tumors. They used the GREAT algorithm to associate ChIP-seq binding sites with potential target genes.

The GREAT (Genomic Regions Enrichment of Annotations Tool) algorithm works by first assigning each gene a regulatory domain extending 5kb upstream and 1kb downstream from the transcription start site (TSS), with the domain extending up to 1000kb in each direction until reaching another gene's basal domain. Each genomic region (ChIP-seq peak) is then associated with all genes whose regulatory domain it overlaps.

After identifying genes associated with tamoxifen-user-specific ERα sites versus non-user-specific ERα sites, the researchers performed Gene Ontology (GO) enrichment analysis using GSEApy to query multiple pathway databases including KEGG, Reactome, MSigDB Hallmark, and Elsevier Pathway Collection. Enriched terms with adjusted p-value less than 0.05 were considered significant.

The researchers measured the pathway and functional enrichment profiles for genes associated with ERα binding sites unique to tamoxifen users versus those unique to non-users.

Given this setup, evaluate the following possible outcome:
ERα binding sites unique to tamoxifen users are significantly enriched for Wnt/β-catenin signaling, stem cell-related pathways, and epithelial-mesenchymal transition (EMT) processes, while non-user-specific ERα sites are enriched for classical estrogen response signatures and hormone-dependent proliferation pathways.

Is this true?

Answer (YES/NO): NO